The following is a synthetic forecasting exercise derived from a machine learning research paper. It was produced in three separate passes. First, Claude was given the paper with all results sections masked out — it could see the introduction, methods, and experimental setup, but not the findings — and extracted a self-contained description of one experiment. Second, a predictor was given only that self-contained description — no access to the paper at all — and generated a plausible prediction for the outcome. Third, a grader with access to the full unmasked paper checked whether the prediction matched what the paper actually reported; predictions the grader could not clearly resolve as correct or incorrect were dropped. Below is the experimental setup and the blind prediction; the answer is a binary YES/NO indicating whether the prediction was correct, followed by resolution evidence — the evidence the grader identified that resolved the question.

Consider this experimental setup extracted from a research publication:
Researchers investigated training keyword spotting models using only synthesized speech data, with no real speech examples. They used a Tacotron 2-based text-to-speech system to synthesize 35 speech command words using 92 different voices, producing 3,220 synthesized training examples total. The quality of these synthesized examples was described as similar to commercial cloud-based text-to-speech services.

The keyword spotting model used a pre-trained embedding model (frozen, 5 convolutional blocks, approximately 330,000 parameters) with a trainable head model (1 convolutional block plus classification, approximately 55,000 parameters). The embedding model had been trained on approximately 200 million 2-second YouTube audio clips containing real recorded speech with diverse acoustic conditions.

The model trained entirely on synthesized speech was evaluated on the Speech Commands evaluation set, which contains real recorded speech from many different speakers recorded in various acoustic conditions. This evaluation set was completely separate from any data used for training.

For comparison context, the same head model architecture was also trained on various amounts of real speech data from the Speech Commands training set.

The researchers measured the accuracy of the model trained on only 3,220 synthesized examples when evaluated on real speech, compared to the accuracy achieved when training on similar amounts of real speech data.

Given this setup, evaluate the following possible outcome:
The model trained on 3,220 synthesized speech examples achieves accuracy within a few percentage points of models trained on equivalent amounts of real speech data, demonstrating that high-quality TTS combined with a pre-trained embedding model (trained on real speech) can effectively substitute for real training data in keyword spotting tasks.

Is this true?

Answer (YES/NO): YES